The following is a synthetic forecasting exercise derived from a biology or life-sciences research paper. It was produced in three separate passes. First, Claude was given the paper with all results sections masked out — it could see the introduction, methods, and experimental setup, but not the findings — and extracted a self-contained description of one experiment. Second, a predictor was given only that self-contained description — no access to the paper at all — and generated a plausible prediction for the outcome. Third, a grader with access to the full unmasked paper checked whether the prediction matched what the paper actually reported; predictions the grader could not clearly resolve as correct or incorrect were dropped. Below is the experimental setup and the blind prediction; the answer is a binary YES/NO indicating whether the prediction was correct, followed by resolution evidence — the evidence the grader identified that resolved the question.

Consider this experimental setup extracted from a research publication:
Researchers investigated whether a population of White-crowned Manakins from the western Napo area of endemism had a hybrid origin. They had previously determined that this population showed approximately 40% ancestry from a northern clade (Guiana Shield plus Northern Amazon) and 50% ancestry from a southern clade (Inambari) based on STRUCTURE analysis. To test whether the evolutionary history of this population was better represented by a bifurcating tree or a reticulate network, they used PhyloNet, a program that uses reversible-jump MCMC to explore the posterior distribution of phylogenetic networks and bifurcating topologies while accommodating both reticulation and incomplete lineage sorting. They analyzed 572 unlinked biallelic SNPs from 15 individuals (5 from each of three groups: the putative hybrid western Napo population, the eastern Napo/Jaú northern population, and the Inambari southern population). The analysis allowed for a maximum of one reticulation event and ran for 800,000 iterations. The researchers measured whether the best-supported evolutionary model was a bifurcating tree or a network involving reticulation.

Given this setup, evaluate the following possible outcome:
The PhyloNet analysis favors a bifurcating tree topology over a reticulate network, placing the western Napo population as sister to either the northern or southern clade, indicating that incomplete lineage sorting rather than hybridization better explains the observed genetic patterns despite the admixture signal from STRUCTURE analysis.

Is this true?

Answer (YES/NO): NO